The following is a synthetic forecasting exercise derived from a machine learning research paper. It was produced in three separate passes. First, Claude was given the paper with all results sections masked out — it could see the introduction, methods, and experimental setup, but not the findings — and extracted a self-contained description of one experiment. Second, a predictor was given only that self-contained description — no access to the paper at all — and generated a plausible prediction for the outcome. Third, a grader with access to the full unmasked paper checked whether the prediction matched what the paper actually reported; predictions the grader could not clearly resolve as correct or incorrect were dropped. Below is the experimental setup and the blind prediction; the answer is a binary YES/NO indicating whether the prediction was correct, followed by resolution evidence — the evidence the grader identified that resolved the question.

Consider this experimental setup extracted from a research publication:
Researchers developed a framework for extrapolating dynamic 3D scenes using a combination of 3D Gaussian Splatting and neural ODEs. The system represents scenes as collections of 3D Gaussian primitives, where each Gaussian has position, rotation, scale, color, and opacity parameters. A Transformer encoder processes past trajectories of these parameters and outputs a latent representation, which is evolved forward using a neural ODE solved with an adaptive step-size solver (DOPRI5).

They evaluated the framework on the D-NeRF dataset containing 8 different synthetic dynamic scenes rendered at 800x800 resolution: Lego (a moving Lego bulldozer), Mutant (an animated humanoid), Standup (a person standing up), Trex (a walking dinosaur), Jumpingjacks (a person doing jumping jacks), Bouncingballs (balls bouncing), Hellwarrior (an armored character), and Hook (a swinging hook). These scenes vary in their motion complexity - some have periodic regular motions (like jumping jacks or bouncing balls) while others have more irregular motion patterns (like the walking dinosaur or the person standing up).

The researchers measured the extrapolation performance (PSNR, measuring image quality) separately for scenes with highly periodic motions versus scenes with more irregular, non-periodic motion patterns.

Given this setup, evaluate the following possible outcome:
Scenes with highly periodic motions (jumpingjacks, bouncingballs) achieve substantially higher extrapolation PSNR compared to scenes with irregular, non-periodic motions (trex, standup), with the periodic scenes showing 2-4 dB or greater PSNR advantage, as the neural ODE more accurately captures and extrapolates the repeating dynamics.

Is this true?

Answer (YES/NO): NO